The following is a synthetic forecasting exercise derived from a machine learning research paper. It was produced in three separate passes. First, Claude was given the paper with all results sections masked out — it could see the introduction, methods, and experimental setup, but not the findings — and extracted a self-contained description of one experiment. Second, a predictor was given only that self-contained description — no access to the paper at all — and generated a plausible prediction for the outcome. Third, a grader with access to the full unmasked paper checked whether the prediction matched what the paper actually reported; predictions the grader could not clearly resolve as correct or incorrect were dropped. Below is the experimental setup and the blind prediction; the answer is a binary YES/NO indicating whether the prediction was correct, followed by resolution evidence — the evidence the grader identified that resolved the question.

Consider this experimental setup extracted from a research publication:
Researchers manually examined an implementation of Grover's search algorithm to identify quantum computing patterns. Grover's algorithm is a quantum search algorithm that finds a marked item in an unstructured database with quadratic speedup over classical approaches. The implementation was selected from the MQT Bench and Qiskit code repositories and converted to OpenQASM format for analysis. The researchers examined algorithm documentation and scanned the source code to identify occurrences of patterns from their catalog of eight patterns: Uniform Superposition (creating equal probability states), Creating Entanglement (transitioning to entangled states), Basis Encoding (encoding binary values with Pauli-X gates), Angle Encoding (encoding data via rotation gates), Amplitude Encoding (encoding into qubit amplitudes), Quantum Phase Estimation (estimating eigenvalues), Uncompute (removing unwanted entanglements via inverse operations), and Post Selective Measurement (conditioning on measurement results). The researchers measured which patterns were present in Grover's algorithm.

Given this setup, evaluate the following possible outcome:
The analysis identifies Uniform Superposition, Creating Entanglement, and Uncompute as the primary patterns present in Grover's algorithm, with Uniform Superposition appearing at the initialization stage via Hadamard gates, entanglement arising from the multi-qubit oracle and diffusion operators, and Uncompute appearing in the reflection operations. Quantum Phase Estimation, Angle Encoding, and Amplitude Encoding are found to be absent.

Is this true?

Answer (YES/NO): YES